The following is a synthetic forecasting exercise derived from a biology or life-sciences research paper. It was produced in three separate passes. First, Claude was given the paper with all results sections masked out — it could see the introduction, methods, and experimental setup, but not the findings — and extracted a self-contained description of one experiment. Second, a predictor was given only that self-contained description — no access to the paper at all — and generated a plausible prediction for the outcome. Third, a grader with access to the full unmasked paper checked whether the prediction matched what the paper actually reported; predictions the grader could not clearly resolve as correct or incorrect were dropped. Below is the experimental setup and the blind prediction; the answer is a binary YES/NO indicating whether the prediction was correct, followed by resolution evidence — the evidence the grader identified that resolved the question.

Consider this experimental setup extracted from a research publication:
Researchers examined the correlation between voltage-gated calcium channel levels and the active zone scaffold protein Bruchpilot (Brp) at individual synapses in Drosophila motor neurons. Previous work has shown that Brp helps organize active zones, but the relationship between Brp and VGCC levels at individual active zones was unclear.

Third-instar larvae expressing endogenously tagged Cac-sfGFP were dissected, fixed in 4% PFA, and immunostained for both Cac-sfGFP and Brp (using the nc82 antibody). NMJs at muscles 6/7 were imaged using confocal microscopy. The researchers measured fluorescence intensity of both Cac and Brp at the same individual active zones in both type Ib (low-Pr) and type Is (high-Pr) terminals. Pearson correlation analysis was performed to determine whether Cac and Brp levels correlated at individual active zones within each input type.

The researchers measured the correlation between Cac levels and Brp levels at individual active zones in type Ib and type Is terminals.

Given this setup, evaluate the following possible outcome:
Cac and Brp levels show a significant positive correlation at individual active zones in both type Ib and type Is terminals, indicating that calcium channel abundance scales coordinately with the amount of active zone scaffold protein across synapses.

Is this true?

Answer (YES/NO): YES